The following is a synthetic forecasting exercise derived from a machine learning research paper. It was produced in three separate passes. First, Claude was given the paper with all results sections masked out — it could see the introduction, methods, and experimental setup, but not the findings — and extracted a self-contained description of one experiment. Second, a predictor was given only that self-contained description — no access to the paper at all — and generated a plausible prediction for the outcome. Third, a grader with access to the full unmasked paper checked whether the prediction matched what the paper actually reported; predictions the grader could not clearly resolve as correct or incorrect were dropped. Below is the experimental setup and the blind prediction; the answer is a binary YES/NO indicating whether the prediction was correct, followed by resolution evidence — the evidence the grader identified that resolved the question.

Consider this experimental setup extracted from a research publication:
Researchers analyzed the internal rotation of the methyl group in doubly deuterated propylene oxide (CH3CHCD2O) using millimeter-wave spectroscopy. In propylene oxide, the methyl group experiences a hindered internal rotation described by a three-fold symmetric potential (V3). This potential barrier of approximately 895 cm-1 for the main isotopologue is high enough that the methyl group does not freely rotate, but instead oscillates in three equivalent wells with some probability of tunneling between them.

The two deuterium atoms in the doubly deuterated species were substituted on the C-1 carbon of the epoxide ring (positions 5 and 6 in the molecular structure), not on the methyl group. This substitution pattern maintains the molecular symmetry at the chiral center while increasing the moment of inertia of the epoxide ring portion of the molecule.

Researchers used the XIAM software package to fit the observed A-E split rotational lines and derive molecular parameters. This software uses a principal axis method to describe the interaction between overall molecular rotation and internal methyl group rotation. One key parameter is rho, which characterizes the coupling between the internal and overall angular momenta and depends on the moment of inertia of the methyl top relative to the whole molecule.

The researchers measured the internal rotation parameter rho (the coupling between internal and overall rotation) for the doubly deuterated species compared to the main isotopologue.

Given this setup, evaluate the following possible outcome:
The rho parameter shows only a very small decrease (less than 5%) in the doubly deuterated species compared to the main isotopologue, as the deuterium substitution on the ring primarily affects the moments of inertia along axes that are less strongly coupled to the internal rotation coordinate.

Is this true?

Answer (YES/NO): NO